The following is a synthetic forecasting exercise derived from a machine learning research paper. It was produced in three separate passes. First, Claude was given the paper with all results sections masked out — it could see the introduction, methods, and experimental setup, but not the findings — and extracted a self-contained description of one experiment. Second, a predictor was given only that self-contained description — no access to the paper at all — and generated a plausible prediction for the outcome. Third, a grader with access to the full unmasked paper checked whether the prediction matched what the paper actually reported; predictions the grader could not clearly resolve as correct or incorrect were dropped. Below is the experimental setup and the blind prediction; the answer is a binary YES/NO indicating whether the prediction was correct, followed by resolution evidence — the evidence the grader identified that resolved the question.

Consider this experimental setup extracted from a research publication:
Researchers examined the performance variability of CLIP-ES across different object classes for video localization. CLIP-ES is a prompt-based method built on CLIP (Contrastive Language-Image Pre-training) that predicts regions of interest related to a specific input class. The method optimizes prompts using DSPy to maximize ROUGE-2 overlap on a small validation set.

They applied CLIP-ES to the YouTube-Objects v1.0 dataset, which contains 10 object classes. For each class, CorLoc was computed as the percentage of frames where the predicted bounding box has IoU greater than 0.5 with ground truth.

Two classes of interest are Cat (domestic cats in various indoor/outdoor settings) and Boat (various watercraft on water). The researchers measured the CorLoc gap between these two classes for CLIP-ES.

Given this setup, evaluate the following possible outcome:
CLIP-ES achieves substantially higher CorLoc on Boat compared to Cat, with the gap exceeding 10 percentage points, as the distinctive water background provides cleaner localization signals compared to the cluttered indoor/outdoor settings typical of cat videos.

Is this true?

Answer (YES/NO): NO